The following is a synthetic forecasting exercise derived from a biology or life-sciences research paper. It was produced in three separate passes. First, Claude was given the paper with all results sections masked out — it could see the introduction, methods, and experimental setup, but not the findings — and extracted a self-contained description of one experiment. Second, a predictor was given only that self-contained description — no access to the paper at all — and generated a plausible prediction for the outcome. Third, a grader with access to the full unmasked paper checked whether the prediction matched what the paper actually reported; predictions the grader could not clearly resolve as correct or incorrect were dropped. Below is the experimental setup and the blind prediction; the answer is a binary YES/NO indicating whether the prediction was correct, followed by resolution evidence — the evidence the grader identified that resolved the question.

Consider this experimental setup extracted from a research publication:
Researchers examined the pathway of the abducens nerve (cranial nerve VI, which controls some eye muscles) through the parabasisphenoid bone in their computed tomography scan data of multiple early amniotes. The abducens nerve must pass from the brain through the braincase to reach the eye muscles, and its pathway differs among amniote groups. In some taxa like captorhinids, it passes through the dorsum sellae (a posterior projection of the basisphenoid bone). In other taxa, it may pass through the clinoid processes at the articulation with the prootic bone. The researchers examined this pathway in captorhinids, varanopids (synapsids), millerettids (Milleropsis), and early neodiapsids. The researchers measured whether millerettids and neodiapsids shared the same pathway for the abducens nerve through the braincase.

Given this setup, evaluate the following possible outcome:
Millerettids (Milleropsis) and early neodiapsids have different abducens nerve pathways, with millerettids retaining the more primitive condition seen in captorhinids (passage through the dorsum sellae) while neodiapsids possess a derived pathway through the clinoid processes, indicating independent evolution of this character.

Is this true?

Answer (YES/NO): NO